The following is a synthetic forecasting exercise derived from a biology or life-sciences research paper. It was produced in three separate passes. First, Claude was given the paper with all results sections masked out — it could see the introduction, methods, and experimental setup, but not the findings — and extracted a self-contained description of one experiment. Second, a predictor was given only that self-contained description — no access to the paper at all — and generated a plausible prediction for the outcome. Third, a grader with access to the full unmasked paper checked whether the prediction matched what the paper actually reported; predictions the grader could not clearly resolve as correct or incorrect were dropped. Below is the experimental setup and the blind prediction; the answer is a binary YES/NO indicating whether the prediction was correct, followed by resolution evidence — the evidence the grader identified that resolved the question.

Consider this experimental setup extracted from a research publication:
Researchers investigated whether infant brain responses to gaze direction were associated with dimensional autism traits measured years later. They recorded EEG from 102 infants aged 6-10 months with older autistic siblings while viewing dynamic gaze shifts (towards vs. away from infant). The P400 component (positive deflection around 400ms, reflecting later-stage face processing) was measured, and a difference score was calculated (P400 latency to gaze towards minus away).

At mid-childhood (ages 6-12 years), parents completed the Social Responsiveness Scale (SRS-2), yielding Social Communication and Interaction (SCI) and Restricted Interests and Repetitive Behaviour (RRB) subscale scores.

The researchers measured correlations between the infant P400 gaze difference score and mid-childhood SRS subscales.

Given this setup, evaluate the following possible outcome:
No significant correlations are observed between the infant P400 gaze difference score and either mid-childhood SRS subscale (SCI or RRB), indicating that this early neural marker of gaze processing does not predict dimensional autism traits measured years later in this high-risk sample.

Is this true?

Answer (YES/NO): NO